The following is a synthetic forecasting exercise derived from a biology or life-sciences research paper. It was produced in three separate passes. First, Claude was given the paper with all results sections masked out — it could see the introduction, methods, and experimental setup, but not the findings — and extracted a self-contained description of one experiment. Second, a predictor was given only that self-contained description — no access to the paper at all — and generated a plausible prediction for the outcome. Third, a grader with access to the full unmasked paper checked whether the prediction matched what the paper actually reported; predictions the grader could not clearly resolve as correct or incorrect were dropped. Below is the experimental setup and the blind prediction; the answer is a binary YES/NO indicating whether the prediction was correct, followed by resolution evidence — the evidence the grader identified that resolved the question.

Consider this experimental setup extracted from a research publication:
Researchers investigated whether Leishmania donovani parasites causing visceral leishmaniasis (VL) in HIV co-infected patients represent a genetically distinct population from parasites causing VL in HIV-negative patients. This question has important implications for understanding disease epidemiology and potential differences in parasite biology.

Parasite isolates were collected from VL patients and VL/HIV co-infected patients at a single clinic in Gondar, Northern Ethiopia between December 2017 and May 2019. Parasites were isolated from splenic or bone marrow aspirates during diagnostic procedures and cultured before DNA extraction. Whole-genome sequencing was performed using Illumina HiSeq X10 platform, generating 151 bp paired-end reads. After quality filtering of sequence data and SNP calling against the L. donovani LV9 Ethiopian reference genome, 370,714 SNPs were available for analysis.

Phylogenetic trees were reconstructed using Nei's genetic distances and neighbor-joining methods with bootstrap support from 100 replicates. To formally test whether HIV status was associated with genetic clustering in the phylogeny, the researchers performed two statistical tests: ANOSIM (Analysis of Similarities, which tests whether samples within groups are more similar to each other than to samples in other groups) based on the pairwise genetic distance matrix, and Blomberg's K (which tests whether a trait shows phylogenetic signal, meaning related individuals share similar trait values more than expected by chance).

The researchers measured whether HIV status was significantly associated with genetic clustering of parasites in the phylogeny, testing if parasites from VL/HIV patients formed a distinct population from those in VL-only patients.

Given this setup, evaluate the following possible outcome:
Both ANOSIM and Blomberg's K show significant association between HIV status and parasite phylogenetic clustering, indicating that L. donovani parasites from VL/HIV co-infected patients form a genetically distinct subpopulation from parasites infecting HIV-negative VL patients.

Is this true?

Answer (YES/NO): NO